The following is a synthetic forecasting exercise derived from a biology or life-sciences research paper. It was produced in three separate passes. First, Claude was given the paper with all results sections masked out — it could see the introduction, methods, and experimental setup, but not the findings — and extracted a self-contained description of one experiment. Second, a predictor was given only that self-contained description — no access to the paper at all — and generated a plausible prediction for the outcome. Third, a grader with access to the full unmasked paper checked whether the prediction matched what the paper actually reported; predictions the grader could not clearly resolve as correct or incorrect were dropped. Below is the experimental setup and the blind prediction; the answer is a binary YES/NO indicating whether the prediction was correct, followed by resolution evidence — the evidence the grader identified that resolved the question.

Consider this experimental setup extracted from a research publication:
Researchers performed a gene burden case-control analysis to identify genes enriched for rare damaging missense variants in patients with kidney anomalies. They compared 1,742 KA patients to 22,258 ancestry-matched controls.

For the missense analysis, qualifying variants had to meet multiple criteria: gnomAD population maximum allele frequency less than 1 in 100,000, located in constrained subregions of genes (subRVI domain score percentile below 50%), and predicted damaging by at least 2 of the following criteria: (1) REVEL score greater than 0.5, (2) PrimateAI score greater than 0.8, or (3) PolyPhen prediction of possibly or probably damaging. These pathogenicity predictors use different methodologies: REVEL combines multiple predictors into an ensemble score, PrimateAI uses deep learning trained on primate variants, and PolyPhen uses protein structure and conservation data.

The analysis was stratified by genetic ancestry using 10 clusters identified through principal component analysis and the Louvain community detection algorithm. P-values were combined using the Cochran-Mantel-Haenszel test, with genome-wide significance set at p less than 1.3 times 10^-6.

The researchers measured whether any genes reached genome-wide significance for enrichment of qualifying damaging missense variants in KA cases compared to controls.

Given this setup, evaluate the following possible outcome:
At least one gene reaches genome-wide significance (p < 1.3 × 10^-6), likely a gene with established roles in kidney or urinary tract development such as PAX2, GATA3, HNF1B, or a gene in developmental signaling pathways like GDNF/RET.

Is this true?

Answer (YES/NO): NO